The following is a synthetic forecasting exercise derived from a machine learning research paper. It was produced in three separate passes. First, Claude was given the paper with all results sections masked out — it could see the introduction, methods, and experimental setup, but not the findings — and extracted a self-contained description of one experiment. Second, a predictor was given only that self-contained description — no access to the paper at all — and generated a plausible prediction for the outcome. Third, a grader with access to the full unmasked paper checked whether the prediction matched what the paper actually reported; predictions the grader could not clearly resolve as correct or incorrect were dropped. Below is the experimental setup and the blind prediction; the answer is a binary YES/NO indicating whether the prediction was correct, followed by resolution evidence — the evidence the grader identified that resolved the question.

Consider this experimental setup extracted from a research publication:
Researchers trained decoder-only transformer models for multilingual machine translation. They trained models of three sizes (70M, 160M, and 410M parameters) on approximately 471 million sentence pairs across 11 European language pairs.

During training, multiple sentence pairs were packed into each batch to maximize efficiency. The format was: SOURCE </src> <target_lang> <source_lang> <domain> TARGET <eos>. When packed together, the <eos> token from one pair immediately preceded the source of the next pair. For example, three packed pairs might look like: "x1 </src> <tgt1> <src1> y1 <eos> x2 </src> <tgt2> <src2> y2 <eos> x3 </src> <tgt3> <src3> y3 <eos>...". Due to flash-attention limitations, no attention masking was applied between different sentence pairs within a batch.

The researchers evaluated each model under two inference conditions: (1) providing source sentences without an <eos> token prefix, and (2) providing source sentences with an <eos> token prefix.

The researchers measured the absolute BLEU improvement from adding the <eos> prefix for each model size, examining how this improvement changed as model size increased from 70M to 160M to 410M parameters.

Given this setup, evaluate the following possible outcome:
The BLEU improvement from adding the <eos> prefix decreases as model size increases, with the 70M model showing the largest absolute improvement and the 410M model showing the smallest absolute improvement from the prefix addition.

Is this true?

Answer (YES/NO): YES